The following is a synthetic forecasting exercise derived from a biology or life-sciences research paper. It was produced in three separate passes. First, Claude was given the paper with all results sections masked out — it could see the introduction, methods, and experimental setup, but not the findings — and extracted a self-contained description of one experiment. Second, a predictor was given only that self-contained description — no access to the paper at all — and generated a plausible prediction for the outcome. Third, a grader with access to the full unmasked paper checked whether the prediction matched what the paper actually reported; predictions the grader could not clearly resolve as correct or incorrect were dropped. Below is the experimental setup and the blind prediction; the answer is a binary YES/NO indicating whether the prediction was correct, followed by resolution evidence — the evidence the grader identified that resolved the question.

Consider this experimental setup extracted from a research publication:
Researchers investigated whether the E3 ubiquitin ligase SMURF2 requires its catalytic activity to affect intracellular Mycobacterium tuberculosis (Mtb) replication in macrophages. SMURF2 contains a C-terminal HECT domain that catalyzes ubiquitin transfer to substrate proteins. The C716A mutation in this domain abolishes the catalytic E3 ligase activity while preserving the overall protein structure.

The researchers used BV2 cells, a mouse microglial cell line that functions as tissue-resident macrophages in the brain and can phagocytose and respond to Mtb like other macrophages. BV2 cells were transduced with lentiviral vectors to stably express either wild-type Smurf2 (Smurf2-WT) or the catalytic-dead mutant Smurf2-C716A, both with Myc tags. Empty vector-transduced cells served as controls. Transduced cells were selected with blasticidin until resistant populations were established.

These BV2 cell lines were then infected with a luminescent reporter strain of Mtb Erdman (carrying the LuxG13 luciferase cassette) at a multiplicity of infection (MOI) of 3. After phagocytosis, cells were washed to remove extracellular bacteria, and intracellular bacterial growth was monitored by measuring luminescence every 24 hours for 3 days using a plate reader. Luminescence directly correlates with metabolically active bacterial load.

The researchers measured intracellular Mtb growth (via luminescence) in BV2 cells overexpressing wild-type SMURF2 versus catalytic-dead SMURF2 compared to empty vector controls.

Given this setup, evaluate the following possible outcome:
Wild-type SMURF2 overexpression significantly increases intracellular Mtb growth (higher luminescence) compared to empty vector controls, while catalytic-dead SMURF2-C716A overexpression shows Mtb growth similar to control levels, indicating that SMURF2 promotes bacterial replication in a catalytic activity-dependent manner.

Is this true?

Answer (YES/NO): YES